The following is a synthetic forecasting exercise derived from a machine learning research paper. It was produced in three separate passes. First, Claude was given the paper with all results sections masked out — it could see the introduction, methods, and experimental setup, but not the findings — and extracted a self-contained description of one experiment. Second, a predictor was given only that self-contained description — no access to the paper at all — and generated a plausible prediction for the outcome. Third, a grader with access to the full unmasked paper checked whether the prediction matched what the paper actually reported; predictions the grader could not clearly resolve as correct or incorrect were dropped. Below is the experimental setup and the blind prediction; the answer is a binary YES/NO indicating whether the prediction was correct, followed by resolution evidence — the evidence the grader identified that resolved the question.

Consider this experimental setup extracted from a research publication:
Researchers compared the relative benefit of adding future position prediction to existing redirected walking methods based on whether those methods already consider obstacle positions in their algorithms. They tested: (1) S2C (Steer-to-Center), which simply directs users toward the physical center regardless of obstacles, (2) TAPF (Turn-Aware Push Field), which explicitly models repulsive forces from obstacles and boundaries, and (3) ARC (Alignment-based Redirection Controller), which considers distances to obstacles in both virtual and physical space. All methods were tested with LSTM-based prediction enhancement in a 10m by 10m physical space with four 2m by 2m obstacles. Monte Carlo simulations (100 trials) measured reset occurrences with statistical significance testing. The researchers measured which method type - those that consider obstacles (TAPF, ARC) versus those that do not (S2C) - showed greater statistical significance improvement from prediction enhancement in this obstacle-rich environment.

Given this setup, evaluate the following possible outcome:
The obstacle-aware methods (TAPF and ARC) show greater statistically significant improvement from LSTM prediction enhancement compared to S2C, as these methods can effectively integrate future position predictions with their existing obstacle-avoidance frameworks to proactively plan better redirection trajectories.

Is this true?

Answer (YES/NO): YES